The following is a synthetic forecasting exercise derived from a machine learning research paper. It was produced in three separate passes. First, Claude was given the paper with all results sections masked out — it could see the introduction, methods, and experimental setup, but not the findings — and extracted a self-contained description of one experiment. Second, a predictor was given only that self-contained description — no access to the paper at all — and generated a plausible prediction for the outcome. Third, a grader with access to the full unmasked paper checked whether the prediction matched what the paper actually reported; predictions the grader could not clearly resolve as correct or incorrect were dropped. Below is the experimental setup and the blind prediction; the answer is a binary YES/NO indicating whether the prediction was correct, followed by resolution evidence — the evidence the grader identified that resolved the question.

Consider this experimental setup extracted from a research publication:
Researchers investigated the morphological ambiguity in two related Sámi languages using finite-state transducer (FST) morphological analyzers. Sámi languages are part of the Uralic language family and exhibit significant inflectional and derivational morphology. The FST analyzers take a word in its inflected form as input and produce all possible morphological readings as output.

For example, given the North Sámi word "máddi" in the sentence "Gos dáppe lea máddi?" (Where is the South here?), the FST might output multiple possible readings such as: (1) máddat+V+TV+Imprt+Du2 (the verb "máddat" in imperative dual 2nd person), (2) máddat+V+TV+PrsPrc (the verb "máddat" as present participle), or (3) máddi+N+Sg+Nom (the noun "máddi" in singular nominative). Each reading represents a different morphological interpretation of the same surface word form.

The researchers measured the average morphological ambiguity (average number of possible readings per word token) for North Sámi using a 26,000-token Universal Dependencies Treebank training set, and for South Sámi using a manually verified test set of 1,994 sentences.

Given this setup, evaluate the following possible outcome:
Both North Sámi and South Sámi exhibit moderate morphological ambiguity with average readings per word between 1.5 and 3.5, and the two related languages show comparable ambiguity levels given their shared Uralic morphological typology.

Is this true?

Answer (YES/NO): NO